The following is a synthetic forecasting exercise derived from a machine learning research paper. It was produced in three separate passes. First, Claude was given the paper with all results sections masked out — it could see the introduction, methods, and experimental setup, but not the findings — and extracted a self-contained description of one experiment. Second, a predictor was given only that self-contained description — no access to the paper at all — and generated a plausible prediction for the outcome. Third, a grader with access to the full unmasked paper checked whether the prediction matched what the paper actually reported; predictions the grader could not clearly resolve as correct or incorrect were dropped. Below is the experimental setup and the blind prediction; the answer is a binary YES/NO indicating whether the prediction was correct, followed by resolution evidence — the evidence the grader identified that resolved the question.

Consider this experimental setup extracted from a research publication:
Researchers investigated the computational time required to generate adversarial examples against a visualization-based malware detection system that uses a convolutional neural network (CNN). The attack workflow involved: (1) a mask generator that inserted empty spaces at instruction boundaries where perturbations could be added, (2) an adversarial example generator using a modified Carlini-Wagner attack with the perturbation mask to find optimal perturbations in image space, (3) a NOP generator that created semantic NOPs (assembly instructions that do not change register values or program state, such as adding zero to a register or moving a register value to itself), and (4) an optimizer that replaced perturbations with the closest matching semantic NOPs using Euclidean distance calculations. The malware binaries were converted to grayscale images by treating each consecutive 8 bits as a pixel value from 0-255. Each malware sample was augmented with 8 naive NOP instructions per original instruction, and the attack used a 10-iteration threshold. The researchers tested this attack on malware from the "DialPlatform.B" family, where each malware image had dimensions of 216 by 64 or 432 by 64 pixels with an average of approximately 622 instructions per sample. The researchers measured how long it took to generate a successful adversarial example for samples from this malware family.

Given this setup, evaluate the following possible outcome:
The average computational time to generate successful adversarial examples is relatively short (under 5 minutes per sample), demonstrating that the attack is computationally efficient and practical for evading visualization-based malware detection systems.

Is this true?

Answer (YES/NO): YES